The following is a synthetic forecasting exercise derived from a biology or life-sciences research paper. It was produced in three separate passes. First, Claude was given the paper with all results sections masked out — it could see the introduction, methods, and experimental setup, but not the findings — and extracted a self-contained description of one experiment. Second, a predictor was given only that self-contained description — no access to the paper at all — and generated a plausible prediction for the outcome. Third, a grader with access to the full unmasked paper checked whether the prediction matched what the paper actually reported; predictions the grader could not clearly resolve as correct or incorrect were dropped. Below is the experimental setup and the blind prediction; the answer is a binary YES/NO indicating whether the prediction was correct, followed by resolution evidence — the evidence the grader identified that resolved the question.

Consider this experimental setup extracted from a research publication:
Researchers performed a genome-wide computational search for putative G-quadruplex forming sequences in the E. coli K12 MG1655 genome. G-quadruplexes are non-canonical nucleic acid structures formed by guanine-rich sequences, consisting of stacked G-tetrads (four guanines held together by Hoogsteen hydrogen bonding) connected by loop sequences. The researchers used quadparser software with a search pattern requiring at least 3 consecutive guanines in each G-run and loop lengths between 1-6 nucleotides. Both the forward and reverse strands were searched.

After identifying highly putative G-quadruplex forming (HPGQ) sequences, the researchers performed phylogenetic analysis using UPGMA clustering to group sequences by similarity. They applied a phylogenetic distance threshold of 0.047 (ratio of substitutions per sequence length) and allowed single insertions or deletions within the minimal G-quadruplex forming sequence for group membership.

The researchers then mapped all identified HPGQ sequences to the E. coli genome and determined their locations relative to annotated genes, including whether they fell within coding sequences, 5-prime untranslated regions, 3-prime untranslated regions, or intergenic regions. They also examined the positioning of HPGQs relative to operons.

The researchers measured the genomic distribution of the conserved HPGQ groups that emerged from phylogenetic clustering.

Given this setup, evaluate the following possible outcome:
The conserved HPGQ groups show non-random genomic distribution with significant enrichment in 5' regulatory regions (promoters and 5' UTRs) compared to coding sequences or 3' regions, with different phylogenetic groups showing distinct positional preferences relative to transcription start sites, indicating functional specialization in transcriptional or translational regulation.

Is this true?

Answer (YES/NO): NO